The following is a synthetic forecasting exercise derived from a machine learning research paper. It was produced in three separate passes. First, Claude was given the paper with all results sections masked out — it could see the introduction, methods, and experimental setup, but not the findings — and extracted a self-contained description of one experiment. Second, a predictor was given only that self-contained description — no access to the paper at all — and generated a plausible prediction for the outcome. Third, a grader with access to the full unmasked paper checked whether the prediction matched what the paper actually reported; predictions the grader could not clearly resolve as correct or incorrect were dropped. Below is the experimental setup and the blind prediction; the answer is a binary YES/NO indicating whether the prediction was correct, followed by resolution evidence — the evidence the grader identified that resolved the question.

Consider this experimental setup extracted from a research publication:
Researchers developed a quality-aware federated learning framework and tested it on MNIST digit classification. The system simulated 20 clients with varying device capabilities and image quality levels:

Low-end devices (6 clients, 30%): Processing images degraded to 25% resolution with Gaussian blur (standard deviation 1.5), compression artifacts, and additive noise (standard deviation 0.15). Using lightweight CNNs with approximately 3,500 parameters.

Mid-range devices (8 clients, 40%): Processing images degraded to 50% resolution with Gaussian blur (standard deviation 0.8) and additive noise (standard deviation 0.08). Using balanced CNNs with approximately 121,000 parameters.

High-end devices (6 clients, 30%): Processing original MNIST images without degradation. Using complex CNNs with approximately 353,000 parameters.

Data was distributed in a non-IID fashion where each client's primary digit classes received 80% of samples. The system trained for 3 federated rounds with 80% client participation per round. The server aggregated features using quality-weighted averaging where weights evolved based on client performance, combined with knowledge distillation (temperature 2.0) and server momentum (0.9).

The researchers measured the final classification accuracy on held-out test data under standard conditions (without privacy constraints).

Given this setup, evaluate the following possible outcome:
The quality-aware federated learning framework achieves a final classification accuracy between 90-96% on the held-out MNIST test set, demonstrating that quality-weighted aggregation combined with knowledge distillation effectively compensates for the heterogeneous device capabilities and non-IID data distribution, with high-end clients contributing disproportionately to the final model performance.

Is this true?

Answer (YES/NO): YES